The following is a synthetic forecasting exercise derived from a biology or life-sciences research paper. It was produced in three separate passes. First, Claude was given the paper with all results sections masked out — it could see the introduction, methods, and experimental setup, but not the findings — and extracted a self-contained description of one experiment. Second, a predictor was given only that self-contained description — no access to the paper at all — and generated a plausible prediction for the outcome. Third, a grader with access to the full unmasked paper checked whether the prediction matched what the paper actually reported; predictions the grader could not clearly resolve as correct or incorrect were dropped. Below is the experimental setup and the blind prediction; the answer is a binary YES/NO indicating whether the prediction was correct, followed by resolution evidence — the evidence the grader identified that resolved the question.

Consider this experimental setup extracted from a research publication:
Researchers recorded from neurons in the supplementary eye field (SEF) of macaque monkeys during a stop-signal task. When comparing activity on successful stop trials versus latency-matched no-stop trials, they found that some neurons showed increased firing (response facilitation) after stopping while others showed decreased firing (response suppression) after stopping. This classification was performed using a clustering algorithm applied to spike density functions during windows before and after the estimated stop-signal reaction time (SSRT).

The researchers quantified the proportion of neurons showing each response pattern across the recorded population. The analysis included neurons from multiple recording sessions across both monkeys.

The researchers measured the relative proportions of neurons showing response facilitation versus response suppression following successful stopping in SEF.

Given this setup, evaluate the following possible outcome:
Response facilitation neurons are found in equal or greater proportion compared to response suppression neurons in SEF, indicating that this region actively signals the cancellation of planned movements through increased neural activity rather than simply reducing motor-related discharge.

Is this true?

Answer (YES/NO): YES